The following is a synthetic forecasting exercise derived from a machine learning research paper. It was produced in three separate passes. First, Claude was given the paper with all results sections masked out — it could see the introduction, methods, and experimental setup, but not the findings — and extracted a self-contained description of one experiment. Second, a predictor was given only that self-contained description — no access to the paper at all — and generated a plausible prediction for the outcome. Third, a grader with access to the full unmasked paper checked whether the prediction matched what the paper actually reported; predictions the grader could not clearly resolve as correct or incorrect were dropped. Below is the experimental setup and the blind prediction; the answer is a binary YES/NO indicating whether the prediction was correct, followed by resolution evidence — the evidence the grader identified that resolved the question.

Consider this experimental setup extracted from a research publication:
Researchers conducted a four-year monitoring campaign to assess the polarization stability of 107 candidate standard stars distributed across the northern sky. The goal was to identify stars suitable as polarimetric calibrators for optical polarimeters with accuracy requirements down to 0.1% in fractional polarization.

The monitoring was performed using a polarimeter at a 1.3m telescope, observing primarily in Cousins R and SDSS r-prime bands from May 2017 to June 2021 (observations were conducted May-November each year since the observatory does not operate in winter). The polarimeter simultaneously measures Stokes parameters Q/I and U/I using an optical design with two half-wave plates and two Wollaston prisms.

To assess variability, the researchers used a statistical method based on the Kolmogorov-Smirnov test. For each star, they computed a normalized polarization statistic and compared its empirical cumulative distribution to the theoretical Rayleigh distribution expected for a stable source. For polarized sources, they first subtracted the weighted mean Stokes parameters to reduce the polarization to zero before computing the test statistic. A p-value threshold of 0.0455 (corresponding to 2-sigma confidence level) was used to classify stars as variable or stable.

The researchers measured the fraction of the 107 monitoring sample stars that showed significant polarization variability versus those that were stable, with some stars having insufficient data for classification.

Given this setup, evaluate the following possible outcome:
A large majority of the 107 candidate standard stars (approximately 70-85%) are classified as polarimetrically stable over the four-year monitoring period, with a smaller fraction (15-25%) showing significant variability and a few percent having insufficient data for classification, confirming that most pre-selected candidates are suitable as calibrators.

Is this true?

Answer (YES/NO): NO